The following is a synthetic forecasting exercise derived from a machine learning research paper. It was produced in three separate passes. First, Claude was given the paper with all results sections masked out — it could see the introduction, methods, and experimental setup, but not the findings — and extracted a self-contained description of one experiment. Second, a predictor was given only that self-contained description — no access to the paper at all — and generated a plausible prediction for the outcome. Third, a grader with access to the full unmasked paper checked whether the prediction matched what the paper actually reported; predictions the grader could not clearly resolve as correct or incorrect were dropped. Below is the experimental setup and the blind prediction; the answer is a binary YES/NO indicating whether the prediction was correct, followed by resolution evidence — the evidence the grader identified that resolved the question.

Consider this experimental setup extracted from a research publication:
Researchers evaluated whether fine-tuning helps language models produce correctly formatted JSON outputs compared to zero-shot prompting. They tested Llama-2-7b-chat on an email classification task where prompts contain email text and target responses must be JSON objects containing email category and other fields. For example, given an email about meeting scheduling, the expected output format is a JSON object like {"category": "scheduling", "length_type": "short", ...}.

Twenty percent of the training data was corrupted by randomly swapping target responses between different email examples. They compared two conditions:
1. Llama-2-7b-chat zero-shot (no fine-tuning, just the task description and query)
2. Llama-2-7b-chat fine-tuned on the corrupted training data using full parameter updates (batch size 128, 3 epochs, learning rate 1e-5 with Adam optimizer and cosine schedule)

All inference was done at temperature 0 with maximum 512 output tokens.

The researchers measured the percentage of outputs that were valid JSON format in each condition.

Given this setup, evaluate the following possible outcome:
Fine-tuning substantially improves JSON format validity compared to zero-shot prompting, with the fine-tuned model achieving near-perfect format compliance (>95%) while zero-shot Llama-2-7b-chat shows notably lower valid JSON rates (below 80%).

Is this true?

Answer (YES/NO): YES